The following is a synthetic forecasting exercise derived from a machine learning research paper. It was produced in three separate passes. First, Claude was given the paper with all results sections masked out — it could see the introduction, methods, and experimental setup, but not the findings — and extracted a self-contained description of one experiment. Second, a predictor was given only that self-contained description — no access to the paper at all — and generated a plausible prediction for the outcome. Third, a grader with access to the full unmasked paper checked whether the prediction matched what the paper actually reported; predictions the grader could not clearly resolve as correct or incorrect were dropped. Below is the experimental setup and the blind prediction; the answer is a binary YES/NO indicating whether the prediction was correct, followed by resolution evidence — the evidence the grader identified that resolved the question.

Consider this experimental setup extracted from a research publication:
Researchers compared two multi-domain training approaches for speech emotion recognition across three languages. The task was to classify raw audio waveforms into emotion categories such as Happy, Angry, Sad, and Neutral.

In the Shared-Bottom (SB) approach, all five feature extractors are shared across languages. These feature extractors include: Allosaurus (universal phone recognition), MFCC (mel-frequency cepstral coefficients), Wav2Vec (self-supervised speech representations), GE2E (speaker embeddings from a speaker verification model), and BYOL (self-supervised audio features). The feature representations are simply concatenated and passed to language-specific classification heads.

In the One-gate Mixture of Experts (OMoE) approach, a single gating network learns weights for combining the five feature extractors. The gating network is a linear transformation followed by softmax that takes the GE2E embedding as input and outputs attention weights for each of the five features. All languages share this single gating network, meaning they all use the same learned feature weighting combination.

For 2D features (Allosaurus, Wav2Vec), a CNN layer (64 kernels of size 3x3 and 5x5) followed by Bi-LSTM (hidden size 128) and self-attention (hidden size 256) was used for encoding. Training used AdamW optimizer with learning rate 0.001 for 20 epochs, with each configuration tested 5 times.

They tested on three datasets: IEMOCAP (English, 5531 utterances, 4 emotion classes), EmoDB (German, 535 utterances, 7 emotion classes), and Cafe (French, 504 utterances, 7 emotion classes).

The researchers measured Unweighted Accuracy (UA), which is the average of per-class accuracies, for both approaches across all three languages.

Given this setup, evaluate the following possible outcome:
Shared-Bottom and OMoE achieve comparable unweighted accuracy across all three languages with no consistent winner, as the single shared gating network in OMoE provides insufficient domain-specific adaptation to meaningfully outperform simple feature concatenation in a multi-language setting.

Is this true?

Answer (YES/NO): NO